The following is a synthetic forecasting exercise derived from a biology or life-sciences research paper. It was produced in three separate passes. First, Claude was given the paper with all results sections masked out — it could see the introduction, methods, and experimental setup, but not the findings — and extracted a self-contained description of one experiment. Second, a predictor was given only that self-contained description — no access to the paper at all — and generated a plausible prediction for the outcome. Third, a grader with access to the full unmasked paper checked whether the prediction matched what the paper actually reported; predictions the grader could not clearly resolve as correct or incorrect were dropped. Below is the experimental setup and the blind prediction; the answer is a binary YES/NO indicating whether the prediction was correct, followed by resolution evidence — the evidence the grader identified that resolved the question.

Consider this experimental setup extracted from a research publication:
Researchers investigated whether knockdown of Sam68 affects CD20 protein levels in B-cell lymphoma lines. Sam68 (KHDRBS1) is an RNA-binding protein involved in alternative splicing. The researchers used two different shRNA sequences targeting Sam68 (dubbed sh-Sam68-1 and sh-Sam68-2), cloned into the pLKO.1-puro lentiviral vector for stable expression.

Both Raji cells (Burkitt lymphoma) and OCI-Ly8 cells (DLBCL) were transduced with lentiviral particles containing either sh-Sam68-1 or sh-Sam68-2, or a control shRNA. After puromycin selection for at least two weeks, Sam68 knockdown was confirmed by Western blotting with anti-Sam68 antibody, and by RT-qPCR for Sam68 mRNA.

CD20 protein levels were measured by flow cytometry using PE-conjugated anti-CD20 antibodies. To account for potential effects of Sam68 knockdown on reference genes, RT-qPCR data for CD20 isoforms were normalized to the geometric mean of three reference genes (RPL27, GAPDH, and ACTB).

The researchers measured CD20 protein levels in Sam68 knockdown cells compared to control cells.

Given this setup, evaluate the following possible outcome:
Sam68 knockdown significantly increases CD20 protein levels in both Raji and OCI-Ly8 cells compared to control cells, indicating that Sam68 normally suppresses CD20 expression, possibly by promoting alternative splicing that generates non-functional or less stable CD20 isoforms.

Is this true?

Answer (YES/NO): NO